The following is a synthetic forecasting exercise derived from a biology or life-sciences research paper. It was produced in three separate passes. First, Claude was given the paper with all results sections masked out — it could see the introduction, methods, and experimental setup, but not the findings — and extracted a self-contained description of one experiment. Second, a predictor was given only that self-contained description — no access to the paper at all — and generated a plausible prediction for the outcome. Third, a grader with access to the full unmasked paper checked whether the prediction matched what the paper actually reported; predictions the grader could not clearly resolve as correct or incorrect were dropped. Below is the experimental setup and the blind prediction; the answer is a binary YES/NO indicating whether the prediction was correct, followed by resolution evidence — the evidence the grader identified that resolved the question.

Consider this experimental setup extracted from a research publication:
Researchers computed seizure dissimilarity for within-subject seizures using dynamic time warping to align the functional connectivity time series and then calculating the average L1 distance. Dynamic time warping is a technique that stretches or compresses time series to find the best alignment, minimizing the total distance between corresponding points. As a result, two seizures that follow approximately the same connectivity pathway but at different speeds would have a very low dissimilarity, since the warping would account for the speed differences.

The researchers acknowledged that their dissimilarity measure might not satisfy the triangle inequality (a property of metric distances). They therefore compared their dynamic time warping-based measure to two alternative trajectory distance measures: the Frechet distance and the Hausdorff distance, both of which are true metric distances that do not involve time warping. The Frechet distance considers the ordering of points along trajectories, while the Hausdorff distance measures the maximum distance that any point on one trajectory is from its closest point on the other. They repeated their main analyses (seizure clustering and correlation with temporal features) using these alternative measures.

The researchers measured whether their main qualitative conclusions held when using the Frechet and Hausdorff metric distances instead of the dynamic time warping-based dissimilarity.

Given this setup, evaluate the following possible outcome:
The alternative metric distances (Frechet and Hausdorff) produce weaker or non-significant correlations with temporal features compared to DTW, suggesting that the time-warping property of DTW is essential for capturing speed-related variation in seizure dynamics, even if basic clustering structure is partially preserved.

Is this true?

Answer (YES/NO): NO